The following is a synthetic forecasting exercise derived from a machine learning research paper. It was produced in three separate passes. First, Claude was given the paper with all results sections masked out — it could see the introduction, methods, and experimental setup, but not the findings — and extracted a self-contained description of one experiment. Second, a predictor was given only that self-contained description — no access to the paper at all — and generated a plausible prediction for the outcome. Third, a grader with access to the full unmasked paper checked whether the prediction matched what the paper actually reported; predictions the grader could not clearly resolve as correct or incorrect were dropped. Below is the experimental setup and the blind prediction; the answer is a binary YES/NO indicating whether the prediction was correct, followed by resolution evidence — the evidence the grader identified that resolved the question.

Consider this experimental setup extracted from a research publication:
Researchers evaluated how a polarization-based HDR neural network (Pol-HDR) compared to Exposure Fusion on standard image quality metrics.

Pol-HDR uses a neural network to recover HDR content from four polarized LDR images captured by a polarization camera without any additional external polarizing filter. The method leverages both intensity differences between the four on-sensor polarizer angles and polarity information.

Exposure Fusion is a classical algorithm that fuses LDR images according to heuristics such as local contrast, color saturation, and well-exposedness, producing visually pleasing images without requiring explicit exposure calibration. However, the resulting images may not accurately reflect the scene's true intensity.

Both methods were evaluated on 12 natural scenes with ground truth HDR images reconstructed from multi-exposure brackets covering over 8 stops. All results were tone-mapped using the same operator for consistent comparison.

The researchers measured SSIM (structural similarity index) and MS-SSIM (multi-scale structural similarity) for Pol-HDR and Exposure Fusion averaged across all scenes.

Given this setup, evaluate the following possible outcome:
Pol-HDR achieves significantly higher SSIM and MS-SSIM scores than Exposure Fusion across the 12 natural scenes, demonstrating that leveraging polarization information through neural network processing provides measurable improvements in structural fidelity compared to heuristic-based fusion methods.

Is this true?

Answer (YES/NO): NO